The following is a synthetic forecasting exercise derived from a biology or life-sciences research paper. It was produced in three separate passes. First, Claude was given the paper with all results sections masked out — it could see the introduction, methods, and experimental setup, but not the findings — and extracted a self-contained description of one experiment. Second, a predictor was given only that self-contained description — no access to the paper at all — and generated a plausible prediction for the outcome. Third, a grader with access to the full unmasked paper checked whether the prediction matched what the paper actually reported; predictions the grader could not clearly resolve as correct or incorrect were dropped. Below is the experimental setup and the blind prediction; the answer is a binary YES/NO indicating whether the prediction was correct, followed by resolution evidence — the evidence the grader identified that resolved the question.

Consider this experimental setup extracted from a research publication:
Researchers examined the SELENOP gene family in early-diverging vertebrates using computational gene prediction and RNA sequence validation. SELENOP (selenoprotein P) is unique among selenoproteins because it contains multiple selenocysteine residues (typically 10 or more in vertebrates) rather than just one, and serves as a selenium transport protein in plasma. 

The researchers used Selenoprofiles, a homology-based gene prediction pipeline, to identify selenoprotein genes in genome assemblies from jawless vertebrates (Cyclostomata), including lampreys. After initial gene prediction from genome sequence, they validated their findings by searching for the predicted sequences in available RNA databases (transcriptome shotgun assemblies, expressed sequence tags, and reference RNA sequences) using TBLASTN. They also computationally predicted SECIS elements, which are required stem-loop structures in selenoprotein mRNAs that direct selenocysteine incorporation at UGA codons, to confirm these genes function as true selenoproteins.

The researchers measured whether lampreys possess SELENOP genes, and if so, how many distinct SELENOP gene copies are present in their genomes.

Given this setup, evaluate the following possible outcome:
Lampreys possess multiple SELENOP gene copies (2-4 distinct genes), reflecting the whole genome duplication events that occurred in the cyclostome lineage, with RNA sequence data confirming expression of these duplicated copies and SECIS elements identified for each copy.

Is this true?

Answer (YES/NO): NO